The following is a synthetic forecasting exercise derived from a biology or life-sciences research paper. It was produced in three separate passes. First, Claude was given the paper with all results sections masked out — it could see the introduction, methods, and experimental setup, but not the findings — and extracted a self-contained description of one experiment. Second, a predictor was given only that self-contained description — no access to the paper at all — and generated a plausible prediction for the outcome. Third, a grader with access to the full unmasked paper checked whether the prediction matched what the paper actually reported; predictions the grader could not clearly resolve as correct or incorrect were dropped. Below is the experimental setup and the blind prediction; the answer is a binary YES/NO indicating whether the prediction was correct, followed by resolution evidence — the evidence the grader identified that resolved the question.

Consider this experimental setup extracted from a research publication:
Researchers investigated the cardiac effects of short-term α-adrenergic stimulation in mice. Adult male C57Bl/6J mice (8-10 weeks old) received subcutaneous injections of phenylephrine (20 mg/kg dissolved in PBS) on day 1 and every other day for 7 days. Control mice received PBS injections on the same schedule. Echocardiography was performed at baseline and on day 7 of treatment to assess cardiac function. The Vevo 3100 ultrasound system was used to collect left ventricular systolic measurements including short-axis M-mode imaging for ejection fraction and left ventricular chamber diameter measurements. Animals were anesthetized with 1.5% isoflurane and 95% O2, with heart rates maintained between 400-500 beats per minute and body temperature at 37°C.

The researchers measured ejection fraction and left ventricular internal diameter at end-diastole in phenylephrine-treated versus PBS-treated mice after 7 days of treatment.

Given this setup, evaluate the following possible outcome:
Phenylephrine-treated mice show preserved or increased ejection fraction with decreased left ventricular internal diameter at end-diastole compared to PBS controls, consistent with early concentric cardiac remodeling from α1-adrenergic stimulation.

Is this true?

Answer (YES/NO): YES